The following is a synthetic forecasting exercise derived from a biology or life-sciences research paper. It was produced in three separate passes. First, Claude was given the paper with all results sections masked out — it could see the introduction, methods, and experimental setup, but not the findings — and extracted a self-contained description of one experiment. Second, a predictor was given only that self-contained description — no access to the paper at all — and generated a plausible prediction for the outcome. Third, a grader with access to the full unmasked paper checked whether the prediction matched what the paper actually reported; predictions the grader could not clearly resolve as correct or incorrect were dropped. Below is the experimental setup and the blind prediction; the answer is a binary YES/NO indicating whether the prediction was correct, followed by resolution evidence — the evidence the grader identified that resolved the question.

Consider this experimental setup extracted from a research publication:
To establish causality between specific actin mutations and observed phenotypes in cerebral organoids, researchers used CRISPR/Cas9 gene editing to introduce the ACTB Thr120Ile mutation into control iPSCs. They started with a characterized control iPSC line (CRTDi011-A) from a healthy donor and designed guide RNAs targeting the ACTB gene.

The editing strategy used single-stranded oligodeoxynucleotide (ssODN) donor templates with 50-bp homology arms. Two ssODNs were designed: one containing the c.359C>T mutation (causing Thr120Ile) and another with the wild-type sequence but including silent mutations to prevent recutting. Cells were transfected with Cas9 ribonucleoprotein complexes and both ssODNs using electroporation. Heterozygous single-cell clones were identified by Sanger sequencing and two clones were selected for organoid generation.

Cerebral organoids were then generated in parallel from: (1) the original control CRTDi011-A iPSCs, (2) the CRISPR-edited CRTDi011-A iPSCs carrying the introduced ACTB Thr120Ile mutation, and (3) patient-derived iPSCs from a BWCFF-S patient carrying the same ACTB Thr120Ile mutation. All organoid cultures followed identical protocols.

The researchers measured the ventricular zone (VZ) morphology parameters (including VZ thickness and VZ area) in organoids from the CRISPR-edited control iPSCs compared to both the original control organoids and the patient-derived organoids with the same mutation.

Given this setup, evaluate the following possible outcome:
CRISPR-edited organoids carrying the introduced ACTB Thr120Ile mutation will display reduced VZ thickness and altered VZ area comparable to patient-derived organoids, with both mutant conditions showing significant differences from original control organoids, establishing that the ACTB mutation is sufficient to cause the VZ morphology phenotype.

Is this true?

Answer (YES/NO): YES